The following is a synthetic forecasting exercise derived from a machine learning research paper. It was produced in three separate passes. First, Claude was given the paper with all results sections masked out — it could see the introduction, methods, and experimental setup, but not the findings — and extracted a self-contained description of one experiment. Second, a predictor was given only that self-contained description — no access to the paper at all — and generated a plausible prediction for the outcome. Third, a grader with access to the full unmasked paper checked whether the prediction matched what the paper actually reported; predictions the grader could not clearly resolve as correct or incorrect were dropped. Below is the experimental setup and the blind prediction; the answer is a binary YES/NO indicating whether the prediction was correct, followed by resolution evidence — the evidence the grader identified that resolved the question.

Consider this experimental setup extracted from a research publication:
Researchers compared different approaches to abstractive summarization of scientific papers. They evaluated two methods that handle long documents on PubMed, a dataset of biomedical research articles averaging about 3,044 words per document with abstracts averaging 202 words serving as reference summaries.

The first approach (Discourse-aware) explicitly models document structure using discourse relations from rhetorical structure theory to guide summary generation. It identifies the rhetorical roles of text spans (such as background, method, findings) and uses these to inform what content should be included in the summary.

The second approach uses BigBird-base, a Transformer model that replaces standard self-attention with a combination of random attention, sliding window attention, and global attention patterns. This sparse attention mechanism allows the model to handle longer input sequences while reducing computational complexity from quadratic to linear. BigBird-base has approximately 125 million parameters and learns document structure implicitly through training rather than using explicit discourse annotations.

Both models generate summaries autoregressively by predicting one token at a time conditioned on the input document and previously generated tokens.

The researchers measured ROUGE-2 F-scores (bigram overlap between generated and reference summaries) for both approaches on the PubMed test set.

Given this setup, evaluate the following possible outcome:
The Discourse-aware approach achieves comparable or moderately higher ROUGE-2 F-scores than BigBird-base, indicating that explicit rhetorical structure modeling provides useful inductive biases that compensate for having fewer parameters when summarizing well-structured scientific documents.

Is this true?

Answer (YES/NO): NO